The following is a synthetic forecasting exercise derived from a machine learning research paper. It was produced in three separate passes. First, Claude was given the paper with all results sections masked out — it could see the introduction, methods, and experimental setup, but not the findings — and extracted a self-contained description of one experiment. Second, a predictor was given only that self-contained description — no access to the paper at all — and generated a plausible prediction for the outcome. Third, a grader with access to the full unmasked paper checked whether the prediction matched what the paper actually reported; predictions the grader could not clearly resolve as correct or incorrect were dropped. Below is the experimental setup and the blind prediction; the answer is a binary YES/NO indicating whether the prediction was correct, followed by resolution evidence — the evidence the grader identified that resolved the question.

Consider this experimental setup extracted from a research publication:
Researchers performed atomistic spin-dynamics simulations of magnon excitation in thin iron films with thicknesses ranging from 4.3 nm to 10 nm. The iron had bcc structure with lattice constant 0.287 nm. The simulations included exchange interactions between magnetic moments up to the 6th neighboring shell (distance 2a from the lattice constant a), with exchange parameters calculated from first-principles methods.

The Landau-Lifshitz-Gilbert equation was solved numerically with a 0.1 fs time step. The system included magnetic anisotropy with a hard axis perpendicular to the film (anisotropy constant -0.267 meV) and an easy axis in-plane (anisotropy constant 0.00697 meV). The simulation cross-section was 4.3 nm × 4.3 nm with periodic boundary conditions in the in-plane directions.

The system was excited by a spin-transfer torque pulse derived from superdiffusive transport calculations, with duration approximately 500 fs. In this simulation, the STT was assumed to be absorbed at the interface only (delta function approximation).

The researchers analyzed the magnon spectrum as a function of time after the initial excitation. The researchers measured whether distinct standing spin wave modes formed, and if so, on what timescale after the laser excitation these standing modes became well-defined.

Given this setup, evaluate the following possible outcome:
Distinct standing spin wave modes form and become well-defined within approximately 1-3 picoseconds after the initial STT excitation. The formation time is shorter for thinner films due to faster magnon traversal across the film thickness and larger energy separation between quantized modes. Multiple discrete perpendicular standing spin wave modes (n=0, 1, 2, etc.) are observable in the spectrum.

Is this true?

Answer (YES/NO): NO